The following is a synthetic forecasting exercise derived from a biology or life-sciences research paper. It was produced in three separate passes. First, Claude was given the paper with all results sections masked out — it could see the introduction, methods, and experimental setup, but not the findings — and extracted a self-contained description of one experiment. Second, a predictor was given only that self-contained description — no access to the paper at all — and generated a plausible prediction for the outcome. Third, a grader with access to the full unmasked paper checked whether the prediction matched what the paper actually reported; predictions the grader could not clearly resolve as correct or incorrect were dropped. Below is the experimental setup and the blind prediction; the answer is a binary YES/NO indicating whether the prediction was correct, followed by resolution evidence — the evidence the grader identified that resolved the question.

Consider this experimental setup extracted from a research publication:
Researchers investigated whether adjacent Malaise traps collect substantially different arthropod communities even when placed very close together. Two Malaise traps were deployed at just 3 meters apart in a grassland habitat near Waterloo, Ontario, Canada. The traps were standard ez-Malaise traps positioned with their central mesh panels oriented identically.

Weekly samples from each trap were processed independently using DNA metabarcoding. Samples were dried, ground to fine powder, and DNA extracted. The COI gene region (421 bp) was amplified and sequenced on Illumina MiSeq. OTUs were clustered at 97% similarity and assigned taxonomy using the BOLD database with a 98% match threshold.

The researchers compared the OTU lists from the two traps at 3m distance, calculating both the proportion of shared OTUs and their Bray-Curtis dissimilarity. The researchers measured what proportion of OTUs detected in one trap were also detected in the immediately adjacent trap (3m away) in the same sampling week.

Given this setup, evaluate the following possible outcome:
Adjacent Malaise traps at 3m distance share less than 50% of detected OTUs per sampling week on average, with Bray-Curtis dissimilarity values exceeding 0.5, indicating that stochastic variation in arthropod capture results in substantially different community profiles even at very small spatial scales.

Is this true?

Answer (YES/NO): YES